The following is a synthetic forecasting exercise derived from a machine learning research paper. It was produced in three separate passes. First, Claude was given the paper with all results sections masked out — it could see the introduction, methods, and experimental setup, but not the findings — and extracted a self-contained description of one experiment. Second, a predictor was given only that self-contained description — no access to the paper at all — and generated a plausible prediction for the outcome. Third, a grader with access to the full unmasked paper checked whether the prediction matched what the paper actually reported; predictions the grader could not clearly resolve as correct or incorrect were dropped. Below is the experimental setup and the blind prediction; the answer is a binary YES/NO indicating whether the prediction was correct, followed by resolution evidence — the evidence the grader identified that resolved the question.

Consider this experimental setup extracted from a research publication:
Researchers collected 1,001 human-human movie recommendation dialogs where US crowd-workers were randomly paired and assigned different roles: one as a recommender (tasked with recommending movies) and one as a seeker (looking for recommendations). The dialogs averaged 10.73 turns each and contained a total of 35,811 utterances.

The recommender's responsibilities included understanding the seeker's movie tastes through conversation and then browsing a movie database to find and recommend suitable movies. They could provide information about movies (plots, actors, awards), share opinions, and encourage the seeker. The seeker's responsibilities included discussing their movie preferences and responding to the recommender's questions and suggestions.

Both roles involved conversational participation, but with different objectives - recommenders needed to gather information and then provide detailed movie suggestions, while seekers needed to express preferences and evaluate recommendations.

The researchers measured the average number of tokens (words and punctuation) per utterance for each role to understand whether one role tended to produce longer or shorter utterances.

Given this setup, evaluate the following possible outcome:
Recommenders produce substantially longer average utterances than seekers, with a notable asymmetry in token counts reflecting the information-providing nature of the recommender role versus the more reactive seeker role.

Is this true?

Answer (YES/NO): NO